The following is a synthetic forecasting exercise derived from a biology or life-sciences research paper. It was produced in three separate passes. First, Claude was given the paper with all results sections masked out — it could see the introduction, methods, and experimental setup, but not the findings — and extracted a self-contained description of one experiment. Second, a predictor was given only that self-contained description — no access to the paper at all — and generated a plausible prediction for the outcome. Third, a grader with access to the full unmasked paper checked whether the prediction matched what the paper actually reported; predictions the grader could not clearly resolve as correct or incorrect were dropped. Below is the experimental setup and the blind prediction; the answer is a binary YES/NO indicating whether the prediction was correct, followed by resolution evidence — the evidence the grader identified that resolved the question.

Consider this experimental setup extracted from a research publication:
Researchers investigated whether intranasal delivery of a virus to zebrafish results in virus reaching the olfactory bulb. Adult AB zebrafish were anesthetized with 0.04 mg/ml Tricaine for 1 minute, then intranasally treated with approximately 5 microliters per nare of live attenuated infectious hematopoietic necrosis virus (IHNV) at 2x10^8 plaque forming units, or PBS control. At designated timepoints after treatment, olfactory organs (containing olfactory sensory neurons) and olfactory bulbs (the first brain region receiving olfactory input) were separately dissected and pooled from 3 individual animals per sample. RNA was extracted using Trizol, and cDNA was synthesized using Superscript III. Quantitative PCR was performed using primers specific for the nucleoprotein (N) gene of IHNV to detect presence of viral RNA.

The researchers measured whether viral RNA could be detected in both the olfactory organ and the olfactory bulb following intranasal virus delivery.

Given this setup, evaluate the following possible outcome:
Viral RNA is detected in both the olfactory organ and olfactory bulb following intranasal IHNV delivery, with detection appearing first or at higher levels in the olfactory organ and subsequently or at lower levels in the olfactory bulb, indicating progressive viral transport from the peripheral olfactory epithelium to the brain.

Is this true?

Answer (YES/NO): NO